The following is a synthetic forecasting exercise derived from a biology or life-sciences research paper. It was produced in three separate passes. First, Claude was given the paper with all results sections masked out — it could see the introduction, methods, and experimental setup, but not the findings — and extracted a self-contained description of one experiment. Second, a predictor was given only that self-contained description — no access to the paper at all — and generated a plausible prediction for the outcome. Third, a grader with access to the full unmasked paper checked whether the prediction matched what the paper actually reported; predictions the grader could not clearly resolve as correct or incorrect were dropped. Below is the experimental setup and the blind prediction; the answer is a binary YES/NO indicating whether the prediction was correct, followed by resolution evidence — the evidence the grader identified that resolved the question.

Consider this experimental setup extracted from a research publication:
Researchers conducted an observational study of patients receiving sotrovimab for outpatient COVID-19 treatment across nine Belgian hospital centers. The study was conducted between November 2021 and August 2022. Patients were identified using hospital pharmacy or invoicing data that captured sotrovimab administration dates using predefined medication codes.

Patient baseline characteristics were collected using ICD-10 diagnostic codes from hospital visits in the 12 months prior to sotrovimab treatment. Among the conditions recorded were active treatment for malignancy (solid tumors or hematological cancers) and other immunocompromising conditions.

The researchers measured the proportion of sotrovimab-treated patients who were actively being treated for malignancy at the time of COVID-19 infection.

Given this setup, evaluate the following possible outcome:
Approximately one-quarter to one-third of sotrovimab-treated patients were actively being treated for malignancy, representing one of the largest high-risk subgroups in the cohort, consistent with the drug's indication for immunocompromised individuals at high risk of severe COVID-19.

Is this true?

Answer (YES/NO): NO